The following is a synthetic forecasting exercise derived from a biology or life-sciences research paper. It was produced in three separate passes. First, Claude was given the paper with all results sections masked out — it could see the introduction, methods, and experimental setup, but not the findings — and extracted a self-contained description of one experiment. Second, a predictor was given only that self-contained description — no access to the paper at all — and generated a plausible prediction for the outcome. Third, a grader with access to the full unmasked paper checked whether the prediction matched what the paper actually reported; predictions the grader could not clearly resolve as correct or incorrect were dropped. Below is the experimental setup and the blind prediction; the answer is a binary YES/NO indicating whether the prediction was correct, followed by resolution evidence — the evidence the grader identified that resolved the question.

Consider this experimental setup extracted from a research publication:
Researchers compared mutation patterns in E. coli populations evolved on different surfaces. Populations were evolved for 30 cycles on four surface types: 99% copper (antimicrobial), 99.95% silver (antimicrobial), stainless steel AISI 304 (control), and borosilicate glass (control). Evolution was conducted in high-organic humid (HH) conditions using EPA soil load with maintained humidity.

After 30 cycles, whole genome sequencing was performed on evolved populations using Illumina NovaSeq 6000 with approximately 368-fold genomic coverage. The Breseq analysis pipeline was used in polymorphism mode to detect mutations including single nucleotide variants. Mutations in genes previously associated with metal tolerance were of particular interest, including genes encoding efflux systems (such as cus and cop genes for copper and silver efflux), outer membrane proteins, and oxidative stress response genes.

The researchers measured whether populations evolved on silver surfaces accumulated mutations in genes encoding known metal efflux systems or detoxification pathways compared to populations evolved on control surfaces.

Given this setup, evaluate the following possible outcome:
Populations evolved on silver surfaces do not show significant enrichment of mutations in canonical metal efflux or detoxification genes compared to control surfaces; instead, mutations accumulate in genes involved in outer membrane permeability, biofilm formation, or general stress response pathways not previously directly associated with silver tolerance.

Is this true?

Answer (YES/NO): NO